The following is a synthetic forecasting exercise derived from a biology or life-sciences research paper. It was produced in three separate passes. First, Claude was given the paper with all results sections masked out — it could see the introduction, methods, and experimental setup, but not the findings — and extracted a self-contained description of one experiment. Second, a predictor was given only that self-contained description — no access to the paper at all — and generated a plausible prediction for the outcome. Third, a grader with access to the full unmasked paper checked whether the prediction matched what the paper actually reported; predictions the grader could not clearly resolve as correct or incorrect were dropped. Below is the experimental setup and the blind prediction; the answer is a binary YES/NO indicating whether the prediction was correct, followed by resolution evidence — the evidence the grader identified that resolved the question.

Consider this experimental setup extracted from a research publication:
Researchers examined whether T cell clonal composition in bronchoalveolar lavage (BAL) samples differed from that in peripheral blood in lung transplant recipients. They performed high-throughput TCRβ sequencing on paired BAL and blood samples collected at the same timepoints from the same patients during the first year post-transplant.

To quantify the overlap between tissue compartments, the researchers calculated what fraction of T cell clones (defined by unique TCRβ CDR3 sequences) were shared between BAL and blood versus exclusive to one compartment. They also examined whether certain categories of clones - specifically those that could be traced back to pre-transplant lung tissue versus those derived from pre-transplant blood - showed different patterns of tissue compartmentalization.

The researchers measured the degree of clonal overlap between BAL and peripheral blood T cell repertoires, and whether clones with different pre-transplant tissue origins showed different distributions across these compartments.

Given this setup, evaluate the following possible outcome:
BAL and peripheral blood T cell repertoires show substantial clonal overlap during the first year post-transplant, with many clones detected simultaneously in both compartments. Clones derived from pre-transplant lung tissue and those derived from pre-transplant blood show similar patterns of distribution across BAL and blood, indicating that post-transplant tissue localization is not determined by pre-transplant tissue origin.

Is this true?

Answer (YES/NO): NO